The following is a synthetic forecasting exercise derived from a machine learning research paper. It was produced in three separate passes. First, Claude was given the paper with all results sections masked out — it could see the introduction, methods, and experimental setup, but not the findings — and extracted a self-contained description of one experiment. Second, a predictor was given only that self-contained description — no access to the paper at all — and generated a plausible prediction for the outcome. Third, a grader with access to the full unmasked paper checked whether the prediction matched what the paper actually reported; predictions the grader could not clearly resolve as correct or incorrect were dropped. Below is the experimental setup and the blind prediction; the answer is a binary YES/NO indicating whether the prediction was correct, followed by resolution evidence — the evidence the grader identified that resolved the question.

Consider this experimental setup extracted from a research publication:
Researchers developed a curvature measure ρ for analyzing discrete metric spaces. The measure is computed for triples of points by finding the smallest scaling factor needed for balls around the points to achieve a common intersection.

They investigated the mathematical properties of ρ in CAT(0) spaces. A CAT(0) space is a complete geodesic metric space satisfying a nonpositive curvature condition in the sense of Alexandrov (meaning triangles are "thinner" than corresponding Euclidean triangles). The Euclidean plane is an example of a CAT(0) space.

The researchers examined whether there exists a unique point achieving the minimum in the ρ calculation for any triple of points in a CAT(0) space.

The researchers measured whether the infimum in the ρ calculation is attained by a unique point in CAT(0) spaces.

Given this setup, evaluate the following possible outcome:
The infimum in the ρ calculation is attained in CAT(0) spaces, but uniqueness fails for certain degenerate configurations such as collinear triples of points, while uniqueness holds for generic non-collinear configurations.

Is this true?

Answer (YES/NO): NO